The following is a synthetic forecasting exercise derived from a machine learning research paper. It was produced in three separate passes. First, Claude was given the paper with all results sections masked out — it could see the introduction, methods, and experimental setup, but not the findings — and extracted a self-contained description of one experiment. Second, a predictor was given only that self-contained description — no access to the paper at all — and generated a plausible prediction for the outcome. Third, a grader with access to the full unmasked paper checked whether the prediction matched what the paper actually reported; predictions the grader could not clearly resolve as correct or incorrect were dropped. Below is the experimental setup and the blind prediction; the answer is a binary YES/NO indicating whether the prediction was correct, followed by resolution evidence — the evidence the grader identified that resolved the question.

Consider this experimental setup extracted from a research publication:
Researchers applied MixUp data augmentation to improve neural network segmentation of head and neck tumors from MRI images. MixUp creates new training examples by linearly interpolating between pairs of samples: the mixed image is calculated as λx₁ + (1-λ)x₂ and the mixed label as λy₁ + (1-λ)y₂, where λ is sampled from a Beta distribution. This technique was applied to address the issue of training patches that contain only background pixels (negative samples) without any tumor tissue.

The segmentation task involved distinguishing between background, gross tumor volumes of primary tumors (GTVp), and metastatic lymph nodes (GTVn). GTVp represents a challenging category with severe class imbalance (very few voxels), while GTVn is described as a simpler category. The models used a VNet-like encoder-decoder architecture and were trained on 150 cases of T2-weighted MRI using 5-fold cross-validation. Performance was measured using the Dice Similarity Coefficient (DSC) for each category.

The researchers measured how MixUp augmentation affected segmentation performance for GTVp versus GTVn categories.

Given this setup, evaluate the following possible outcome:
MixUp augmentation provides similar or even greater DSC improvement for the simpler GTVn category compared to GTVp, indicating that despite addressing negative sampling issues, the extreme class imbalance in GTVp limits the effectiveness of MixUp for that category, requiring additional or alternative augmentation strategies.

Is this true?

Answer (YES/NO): YES